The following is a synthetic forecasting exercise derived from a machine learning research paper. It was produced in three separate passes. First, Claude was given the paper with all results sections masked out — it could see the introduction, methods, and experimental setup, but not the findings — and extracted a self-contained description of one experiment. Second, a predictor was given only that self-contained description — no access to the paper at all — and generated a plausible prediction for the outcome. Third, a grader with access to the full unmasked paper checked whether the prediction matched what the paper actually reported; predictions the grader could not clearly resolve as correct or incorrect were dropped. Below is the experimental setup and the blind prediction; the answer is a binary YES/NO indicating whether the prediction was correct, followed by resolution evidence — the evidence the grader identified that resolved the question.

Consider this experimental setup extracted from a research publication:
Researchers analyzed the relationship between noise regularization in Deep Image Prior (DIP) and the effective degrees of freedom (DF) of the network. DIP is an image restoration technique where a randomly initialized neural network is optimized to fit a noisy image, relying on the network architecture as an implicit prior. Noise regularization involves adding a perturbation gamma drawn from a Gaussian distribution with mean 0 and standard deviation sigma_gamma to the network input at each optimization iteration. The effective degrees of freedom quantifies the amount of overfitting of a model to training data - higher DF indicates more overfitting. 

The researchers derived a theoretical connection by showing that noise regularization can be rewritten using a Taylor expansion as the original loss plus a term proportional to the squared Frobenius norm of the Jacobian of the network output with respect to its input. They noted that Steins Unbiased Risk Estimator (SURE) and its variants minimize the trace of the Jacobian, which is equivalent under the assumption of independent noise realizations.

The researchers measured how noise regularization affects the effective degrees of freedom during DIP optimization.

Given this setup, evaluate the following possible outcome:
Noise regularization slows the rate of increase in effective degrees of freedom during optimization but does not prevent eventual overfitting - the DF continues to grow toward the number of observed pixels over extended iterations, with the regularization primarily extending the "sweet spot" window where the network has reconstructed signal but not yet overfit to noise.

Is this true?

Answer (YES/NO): NO